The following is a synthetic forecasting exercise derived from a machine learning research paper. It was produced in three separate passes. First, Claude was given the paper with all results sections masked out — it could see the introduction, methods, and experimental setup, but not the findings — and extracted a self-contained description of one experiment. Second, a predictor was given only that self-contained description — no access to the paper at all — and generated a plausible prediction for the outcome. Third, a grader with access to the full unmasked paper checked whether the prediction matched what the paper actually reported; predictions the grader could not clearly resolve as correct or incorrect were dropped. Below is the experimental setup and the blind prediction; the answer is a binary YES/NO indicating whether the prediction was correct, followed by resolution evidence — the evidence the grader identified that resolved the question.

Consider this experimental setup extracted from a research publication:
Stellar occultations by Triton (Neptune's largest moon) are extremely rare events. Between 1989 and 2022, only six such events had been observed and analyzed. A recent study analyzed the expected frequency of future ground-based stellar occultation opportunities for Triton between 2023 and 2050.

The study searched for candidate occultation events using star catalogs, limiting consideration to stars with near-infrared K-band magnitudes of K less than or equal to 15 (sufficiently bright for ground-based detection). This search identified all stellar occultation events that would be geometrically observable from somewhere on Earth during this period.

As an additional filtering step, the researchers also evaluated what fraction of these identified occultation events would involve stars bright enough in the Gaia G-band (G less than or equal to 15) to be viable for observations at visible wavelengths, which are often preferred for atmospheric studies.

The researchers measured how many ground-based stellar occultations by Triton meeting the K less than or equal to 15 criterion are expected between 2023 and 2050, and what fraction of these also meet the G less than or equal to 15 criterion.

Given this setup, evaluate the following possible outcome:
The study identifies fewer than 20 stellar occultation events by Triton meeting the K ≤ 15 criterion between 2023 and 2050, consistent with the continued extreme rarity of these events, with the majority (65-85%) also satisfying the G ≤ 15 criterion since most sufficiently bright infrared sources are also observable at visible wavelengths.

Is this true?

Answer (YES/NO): NO